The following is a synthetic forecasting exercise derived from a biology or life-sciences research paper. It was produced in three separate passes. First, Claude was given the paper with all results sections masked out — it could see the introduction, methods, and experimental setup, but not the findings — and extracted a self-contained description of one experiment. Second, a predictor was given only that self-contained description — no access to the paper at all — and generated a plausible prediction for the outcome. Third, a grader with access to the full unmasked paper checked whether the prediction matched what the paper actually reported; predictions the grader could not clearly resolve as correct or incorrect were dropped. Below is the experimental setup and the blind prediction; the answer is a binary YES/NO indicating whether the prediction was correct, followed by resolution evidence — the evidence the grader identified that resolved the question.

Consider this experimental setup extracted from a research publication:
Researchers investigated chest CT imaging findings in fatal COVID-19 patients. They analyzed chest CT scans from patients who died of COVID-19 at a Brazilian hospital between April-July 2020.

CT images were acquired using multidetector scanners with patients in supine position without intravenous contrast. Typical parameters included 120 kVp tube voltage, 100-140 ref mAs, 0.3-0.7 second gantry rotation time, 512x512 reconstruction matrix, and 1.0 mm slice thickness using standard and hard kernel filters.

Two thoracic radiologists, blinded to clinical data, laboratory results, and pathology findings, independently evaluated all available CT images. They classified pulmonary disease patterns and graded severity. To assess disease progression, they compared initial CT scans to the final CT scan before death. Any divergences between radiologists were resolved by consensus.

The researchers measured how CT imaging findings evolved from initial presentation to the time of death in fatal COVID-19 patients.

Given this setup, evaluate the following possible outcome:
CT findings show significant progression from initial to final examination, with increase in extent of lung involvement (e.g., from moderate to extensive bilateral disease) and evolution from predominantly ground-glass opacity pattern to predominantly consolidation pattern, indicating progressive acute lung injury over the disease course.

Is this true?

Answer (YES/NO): NO